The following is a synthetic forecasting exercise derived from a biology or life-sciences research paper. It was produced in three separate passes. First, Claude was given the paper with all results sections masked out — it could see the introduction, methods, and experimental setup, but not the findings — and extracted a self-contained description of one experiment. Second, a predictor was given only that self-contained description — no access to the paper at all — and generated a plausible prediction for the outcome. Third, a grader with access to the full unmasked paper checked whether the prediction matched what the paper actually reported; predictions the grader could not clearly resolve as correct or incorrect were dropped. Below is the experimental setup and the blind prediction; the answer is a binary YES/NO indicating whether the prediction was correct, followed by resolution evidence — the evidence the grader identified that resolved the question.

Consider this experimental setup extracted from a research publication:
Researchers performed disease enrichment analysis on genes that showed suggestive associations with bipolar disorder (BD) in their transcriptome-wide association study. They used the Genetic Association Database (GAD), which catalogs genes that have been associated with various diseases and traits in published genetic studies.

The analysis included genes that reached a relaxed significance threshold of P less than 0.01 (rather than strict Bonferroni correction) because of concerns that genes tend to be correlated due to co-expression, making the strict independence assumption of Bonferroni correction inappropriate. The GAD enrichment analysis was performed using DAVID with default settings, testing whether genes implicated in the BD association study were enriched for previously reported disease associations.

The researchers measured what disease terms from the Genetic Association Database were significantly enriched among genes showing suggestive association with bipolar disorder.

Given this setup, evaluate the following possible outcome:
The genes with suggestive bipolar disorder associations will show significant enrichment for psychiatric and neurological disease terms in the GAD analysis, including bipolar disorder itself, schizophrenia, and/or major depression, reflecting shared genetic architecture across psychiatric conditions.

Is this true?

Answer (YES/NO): NO